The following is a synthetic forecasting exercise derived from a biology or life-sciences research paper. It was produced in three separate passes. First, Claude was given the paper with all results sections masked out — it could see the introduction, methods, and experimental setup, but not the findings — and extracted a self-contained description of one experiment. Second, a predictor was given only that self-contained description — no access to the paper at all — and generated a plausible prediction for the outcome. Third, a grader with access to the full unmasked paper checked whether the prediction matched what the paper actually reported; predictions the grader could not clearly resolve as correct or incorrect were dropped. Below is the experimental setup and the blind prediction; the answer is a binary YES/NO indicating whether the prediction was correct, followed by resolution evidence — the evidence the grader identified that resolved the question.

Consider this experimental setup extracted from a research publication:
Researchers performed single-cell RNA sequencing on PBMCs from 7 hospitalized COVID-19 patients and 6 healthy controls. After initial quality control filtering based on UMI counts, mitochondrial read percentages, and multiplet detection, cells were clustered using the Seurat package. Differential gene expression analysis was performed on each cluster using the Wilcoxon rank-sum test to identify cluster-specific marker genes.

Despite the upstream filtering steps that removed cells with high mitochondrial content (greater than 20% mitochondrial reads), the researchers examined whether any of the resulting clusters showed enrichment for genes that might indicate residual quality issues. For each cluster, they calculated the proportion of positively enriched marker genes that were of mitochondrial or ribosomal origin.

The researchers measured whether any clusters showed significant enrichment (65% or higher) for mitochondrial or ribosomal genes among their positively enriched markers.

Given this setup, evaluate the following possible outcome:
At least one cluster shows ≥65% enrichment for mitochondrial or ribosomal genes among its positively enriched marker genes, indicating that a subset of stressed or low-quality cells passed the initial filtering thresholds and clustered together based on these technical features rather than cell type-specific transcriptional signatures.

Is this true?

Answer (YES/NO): YES